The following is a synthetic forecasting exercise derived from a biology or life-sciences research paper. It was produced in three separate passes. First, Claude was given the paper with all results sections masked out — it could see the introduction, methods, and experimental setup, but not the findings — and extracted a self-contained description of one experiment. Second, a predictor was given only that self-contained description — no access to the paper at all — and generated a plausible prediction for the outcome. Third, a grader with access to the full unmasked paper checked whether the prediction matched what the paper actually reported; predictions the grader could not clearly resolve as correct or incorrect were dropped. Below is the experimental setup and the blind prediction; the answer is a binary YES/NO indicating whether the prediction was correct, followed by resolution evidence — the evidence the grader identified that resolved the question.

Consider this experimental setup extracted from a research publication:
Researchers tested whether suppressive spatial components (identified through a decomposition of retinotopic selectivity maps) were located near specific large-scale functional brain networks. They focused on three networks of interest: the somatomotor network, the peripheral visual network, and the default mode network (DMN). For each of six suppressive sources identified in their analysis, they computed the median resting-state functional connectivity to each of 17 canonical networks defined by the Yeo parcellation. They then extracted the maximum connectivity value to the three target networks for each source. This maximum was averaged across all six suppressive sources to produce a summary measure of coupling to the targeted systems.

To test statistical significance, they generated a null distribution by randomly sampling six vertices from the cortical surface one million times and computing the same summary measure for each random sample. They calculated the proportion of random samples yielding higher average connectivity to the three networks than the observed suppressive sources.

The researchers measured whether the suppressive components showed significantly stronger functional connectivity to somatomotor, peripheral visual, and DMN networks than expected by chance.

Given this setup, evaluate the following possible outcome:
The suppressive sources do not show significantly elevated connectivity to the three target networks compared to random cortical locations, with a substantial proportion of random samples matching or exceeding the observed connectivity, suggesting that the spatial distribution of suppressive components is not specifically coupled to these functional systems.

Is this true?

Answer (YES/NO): NO